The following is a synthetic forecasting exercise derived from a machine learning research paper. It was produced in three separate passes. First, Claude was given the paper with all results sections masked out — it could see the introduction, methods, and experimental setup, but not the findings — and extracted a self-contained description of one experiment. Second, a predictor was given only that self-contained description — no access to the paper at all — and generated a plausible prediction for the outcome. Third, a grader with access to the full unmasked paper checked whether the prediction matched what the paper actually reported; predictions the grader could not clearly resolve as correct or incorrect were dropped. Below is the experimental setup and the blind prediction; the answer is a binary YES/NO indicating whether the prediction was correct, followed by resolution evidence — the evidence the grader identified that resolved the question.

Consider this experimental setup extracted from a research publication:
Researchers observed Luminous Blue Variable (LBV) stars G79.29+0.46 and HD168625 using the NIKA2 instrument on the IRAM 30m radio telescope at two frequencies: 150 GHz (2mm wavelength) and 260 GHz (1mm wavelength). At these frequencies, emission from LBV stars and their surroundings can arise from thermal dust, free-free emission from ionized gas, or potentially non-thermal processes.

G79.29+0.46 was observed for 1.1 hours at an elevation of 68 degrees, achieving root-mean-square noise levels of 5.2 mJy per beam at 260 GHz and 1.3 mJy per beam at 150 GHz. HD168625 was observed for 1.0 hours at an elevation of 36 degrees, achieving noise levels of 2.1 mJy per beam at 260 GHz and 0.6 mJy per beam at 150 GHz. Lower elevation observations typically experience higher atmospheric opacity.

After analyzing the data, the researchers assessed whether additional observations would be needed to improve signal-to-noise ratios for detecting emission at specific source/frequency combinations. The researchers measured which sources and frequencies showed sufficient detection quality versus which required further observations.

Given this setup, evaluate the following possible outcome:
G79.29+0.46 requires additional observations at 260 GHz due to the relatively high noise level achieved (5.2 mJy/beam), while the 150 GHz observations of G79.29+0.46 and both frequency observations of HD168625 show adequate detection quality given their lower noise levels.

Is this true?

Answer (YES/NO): NO